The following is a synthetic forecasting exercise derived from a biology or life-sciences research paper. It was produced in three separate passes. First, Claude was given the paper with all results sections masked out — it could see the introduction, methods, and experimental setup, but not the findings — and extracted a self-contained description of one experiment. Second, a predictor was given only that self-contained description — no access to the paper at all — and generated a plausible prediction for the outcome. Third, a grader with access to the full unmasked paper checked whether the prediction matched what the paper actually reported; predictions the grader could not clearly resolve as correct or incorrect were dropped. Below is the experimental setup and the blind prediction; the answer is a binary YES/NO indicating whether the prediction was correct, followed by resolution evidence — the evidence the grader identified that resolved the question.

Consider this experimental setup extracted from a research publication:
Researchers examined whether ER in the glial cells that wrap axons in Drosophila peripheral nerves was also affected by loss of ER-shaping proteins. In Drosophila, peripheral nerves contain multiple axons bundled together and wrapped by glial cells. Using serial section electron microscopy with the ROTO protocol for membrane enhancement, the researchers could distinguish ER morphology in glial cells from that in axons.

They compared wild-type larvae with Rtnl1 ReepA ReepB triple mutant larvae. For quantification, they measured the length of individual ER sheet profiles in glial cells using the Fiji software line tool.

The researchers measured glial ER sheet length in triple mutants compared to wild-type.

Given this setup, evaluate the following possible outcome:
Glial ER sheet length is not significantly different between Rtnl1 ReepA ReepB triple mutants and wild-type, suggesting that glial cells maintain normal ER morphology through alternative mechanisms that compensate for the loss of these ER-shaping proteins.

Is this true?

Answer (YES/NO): NO